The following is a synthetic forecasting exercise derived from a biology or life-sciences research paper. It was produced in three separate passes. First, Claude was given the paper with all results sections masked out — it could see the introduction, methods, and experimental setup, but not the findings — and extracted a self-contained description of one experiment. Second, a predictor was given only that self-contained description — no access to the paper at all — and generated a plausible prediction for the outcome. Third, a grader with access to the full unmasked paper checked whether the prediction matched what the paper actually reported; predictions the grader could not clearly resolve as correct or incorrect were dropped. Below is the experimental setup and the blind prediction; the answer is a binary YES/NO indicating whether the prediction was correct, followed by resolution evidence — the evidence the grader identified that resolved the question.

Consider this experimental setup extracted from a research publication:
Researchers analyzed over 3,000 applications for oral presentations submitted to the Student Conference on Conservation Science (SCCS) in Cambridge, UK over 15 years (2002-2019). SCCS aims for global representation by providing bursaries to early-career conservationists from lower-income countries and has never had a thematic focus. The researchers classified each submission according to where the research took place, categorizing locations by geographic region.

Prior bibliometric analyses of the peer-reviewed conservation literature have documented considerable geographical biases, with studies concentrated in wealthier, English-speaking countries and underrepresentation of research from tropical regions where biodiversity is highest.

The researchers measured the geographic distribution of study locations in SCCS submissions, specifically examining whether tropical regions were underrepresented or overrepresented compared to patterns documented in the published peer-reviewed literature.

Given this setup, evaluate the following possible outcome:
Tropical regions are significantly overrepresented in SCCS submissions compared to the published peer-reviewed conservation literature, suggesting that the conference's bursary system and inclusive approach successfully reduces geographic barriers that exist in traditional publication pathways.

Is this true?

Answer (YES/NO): YES